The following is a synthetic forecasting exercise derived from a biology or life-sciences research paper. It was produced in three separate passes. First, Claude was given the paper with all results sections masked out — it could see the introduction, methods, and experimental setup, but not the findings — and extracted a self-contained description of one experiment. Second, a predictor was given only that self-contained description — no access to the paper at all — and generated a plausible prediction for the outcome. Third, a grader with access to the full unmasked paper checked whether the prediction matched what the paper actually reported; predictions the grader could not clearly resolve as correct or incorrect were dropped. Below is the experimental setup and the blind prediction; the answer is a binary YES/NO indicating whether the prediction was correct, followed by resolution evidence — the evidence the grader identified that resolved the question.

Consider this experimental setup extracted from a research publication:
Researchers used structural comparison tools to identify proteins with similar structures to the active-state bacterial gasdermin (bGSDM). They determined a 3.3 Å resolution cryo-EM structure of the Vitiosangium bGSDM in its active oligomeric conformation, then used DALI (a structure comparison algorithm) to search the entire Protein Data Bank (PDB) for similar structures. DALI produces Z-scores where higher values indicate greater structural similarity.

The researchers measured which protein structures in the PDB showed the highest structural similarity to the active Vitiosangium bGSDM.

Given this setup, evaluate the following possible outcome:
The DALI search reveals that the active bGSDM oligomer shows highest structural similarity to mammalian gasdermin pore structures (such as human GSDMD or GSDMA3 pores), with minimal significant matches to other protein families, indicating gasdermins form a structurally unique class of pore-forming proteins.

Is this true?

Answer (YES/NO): NO